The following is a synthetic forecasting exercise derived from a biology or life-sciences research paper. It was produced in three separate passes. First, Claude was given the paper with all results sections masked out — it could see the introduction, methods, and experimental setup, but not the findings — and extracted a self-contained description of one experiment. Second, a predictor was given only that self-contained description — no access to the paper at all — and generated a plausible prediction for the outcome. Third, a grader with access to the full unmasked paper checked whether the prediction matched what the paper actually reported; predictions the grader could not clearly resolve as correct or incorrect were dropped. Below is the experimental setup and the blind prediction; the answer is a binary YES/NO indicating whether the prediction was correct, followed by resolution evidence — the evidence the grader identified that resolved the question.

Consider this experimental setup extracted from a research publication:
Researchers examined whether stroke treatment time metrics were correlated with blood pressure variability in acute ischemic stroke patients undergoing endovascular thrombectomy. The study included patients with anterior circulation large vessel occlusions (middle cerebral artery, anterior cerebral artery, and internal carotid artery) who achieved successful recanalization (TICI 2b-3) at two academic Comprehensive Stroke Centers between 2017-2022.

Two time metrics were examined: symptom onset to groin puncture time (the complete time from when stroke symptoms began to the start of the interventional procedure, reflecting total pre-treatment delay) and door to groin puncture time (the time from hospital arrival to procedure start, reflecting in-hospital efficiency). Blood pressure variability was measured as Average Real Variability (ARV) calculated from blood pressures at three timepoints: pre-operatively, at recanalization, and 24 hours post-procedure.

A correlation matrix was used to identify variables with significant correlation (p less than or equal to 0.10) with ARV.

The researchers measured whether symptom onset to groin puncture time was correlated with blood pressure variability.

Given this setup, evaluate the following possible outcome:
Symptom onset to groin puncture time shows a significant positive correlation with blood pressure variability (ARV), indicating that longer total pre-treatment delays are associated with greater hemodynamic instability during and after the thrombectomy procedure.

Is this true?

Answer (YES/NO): NO